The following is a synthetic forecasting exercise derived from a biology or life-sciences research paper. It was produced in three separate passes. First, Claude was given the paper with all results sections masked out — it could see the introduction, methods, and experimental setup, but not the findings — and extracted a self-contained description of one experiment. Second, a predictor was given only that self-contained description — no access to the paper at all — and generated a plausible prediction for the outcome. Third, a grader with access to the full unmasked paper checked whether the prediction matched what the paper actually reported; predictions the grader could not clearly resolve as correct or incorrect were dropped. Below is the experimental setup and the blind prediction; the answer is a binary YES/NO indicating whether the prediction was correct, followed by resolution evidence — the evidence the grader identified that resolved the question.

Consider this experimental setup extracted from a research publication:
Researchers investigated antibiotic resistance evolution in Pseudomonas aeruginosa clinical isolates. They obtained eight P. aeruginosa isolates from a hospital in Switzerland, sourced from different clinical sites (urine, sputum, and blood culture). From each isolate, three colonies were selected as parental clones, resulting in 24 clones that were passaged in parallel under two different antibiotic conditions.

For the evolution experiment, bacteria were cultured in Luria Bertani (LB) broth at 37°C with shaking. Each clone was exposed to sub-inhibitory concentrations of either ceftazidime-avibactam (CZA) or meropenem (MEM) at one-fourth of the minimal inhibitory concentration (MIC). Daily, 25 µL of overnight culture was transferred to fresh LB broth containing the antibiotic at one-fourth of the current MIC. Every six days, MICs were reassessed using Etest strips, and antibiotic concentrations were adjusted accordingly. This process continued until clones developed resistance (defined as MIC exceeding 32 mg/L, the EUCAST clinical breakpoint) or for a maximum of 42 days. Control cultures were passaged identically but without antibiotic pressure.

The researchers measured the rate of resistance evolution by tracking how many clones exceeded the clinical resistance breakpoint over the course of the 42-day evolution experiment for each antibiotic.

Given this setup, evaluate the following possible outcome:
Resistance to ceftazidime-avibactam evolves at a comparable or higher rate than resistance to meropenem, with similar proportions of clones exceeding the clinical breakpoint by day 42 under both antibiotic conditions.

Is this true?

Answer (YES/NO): NO